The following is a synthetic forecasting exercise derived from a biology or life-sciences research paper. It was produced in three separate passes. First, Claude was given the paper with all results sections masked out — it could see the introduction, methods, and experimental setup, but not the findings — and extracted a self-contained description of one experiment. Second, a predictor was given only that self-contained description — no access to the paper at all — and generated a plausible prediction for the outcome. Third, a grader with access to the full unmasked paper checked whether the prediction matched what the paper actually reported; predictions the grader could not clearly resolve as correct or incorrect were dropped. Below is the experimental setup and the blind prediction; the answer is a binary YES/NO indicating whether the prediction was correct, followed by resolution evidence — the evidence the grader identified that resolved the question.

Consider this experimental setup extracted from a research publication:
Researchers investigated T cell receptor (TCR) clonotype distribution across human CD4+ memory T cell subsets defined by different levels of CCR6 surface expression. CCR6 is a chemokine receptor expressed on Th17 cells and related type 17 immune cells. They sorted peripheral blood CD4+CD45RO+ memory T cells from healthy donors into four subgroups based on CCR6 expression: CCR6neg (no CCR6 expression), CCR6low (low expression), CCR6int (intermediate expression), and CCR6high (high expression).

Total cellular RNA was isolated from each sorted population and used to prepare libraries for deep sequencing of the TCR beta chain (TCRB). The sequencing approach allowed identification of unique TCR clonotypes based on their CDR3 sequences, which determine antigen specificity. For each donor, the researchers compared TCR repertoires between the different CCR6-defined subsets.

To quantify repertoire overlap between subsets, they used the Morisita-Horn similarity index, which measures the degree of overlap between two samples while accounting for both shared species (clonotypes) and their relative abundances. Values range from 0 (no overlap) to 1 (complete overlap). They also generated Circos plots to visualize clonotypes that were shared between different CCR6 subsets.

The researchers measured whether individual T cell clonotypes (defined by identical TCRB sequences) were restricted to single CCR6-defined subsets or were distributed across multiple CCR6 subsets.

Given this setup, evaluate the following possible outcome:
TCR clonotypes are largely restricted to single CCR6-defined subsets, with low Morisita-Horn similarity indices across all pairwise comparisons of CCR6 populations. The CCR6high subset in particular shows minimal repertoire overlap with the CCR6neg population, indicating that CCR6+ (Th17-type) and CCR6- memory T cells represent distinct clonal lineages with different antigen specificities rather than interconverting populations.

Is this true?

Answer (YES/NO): NO